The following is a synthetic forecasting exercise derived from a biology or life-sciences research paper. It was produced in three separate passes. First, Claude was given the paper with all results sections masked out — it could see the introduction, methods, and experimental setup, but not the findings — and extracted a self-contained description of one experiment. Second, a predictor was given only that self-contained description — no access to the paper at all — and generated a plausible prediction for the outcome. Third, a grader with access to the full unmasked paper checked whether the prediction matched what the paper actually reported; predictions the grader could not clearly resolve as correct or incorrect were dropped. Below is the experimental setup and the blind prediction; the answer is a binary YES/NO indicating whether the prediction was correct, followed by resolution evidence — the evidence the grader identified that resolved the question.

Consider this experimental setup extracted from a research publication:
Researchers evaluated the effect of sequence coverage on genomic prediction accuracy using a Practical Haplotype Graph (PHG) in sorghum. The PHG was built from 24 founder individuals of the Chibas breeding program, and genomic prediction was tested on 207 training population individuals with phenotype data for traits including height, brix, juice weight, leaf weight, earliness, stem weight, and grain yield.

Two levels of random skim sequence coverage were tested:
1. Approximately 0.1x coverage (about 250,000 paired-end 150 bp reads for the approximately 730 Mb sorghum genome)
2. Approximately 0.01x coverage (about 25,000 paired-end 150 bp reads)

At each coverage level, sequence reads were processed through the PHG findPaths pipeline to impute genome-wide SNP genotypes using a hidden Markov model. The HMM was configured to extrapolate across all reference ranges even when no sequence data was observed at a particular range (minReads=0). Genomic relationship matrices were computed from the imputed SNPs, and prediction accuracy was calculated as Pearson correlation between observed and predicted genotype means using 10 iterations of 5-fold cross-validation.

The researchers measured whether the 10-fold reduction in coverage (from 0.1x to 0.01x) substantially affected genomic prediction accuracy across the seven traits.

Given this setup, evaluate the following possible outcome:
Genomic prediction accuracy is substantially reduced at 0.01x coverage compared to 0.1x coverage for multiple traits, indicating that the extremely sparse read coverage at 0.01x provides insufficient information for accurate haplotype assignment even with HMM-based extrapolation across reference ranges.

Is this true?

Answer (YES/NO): NO